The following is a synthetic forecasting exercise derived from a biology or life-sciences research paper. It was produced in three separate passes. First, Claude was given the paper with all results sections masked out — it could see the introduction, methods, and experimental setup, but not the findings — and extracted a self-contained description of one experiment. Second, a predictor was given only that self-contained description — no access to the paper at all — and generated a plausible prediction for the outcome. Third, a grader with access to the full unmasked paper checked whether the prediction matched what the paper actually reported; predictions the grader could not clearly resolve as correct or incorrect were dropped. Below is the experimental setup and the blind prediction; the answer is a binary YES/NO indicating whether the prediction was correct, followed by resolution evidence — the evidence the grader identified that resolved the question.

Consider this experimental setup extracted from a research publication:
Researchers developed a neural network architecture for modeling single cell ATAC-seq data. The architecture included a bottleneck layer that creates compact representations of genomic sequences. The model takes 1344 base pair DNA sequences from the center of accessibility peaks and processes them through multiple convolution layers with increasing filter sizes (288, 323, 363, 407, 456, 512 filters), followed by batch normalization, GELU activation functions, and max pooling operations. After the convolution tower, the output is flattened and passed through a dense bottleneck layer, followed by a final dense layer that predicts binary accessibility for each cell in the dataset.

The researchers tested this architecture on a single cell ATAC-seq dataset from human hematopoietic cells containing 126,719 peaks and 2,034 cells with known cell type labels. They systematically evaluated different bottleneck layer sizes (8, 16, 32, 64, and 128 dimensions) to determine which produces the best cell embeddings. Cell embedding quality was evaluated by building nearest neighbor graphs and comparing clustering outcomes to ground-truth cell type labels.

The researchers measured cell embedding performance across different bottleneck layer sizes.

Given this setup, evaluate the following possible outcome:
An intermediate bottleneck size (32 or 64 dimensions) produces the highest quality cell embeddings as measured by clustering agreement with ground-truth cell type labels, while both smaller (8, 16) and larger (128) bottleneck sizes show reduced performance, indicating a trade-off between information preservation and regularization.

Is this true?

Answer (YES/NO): NO